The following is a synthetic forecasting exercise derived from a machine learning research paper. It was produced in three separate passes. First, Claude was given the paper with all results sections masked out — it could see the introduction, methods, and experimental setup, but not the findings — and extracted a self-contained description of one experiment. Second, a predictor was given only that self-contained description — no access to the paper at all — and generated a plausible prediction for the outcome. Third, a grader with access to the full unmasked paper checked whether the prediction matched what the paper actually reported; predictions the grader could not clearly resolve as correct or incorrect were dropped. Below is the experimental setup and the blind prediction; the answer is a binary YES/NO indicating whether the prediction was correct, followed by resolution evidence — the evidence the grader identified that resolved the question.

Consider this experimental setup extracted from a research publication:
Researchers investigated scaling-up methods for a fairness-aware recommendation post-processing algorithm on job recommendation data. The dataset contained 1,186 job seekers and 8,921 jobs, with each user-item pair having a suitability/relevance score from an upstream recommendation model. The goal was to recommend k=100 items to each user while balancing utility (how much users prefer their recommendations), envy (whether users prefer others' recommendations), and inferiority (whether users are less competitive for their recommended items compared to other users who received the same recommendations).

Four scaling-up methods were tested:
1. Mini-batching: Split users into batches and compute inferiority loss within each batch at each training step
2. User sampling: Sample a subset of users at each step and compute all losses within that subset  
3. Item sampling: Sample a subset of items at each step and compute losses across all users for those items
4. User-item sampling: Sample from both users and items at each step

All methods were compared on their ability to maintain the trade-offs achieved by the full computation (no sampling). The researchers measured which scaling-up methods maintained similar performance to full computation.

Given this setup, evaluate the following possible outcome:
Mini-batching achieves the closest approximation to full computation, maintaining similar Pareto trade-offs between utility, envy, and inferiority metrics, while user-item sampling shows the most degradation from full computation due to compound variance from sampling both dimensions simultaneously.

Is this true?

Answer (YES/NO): NO